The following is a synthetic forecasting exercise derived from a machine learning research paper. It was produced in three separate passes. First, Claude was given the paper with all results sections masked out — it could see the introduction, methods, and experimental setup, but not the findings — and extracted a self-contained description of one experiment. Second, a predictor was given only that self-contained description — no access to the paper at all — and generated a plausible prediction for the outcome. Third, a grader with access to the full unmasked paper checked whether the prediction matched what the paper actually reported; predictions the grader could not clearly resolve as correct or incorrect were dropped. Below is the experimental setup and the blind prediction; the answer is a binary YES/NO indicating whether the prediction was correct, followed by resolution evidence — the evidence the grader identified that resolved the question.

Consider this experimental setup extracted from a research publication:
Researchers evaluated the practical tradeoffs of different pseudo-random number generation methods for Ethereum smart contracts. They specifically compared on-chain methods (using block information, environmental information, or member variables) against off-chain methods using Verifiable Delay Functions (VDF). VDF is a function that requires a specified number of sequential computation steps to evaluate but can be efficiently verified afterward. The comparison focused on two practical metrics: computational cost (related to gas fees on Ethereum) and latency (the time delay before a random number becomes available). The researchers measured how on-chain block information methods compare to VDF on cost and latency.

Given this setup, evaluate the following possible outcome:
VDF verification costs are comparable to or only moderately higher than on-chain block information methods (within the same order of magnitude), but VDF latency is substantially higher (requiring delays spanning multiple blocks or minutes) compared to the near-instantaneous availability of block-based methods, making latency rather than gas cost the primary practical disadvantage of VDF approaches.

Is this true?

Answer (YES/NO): NO